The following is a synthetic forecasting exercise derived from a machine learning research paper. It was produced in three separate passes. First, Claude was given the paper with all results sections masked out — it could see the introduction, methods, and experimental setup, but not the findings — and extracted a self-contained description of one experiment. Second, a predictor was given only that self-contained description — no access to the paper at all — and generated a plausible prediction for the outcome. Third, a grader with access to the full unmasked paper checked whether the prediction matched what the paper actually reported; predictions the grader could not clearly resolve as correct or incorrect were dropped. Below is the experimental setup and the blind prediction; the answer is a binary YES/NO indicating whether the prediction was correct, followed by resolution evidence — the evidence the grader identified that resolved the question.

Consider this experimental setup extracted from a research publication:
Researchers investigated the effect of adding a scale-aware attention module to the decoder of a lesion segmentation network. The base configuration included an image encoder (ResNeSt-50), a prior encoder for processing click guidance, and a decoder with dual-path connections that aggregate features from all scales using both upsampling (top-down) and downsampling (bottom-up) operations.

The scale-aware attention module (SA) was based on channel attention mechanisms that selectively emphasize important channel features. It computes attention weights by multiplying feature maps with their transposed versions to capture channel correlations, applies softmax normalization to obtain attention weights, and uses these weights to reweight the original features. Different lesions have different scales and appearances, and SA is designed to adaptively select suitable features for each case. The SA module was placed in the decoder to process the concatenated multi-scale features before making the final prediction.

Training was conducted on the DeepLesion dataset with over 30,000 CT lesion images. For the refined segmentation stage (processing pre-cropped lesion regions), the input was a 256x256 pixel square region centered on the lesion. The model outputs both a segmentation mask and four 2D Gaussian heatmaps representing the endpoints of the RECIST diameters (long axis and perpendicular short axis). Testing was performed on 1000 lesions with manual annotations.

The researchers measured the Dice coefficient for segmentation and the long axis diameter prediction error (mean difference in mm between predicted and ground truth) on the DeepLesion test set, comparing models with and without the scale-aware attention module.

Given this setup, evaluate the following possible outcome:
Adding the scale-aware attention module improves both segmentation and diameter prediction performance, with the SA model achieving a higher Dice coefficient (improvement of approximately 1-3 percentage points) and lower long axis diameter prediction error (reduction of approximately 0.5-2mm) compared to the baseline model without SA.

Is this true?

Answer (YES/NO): NO